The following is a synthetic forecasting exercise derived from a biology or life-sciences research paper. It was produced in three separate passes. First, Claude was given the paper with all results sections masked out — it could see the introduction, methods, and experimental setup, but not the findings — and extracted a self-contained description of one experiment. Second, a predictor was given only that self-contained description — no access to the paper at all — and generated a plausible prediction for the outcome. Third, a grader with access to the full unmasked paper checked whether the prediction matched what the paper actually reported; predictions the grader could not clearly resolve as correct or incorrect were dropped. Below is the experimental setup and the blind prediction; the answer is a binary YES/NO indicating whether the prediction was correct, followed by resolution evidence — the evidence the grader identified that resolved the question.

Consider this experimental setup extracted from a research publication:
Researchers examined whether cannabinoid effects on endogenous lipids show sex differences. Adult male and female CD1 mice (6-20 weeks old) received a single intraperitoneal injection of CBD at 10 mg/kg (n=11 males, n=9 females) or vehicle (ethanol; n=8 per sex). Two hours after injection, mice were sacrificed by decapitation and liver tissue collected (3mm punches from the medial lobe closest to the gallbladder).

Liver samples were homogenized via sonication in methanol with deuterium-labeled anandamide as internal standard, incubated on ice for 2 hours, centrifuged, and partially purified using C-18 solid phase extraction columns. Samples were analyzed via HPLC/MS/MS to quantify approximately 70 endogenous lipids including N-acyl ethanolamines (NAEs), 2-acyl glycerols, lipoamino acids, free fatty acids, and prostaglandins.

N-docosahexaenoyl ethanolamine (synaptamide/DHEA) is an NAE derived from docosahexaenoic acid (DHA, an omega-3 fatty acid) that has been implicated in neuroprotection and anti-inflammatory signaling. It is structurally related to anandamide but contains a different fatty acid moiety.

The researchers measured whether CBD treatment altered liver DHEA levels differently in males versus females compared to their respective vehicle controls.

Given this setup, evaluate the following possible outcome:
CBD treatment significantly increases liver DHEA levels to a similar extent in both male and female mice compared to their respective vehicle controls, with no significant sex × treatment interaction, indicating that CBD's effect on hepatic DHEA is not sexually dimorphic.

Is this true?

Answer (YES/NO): NO